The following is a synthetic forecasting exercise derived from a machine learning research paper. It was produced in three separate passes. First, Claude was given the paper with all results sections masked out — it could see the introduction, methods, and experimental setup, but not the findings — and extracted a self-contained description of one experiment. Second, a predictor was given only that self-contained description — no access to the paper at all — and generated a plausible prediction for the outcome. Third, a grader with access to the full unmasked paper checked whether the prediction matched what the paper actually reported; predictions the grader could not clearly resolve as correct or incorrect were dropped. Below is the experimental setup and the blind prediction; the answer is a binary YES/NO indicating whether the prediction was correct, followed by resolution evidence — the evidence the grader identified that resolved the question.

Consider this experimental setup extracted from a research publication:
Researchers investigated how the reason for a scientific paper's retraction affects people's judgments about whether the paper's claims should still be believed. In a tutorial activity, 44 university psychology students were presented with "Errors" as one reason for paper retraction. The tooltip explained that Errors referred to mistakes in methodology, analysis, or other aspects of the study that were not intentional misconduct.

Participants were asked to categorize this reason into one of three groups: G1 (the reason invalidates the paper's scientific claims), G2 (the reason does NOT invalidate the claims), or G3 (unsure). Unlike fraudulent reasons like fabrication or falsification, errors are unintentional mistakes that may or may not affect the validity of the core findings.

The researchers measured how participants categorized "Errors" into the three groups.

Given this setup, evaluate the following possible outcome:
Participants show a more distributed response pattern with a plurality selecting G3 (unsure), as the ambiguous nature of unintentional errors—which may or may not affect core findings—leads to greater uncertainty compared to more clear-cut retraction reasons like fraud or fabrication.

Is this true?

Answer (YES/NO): NO